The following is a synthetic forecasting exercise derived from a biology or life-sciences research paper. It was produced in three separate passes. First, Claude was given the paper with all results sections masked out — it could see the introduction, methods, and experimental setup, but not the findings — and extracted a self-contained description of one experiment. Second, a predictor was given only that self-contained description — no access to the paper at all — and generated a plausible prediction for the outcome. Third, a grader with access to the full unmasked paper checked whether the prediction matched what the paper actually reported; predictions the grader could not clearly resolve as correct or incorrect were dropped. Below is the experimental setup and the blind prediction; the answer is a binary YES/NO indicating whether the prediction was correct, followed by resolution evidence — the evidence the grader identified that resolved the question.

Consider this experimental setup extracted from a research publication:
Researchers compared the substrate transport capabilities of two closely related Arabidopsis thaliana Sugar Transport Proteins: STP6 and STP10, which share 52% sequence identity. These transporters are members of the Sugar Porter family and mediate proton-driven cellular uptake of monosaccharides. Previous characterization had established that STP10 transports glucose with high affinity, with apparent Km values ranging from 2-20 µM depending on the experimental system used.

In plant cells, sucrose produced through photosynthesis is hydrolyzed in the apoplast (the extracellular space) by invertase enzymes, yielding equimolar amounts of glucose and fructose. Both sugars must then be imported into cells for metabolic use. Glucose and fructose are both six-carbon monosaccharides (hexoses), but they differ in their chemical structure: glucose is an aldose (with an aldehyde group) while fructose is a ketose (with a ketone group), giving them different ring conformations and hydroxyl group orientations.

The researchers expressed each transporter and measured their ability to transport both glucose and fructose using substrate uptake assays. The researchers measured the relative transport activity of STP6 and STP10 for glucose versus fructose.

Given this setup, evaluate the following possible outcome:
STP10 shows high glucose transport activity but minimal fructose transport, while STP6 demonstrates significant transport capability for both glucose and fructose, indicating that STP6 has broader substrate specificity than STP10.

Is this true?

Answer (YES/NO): YES